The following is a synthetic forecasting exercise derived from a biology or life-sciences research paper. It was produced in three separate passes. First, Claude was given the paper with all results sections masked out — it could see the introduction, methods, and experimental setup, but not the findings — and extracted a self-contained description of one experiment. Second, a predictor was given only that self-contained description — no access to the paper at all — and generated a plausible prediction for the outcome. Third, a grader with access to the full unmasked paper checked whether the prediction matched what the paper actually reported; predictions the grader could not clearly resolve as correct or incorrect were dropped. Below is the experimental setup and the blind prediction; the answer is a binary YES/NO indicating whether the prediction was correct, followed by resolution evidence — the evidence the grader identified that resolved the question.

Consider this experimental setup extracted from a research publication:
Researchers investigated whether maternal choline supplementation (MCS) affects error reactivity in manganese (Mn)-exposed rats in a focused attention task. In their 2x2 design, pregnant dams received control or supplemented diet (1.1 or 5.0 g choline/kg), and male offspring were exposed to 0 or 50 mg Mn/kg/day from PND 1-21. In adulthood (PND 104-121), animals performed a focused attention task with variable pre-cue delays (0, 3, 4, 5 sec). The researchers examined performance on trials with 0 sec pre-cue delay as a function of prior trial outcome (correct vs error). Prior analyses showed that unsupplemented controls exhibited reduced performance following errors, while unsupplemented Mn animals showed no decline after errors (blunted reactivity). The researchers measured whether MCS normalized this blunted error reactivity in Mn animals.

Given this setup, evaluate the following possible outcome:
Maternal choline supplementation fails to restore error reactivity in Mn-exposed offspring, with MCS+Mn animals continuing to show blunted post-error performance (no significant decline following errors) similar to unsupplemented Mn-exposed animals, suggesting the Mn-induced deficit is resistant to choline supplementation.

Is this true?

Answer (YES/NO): NO